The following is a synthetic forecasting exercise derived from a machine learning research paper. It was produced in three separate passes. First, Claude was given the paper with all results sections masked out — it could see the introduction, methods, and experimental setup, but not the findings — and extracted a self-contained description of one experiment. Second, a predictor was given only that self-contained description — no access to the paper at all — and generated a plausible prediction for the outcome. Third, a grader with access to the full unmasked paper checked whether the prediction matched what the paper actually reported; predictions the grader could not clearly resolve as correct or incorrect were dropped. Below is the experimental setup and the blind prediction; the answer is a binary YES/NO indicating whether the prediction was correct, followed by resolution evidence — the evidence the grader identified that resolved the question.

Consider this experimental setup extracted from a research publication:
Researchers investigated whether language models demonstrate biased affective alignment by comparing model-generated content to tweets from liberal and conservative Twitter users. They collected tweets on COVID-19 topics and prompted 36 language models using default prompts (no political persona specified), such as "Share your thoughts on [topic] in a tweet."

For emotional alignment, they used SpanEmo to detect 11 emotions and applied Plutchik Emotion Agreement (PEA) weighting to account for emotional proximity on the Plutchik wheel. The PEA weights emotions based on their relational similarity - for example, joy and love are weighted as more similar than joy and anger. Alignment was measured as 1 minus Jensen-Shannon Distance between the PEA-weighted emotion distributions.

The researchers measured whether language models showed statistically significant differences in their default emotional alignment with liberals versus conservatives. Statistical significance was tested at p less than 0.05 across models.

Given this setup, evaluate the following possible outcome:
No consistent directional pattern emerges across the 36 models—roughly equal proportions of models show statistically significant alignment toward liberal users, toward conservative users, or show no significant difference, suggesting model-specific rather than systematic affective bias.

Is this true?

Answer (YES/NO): NO